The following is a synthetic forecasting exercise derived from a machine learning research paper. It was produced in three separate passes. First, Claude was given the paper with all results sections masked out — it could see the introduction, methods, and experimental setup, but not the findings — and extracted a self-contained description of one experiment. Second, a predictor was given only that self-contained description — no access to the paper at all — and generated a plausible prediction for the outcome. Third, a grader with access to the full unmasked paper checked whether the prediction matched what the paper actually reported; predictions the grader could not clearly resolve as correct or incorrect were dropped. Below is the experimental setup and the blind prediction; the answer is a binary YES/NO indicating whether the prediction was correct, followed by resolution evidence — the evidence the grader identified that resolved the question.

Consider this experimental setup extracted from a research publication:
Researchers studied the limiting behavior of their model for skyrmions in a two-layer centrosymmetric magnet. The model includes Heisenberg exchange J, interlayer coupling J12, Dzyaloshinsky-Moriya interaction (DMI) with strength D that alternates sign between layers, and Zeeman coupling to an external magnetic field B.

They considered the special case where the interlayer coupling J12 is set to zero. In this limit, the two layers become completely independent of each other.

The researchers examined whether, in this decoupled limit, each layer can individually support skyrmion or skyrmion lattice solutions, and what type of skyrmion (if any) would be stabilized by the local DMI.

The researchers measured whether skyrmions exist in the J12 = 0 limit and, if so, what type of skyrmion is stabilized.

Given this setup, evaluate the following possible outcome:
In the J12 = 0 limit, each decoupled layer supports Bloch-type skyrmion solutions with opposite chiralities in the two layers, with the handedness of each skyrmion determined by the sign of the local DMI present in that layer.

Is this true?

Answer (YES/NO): NO